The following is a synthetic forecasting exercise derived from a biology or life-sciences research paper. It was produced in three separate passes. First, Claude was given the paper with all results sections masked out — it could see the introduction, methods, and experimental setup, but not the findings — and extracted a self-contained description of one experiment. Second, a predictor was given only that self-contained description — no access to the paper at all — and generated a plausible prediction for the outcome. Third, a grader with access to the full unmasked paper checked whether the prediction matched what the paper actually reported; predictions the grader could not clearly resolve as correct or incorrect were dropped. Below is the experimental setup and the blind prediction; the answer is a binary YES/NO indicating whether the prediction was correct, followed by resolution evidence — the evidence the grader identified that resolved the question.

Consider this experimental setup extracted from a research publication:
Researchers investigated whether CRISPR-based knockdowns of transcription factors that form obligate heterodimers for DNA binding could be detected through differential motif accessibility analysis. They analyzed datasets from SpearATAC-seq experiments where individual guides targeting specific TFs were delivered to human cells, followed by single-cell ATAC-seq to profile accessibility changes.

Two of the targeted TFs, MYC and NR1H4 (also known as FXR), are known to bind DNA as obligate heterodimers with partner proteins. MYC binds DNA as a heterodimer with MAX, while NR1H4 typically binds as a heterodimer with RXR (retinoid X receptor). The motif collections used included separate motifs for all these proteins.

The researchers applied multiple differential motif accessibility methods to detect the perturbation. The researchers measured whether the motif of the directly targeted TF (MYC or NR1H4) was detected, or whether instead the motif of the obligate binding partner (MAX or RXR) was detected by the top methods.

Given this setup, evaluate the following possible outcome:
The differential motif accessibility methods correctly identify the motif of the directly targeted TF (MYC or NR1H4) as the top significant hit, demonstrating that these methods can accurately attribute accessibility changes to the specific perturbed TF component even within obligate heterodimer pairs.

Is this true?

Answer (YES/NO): NO